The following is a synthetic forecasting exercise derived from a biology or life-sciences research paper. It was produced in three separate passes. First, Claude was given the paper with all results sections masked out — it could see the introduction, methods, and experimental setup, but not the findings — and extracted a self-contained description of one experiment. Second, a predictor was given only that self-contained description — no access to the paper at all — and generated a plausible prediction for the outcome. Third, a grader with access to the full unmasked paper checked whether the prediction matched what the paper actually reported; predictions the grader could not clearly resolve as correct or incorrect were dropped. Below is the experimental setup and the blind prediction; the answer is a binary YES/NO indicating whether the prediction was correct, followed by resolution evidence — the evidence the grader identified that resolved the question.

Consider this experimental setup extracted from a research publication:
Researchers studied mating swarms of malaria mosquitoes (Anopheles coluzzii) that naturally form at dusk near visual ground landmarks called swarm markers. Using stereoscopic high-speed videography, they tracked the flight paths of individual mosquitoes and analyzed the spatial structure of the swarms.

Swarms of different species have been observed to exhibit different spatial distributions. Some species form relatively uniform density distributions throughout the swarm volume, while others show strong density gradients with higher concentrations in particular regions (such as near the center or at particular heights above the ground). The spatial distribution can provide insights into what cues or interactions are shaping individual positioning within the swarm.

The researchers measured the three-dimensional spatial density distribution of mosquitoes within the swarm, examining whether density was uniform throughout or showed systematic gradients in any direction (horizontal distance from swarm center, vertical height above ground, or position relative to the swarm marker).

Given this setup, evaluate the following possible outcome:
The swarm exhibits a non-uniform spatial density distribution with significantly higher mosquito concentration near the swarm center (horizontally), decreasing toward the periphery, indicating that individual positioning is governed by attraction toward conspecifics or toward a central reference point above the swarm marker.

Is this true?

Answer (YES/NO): YES